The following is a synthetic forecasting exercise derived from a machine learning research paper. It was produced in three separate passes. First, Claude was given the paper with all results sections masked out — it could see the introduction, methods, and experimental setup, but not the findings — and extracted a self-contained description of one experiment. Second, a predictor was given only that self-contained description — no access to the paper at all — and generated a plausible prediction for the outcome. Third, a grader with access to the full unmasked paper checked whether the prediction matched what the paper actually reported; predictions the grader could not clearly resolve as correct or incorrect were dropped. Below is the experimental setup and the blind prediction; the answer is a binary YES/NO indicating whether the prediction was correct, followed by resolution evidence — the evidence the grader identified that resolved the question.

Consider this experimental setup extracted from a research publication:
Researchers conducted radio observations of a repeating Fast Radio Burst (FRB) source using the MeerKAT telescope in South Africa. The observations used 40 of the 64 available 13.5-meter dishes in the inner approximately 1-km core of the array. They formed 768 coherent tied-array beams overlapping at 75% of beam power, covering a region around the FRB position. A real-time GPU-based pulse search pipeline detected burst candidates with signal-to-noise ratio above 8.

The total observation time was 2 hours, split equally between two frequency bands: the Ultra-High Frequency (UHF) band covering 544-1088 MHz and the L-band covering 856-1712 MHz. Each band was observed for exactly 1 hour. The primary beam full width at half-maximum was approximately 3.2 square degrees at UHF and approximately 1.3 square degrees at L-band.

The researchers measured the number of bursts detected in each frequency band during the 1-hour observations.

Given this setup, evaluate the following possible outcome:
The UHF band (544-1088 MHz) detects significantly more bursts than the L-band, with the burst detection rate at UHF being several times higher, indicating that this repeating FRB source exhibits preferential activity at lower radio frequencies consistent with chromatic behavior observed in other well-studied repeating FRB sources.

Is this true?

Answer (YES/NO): YES